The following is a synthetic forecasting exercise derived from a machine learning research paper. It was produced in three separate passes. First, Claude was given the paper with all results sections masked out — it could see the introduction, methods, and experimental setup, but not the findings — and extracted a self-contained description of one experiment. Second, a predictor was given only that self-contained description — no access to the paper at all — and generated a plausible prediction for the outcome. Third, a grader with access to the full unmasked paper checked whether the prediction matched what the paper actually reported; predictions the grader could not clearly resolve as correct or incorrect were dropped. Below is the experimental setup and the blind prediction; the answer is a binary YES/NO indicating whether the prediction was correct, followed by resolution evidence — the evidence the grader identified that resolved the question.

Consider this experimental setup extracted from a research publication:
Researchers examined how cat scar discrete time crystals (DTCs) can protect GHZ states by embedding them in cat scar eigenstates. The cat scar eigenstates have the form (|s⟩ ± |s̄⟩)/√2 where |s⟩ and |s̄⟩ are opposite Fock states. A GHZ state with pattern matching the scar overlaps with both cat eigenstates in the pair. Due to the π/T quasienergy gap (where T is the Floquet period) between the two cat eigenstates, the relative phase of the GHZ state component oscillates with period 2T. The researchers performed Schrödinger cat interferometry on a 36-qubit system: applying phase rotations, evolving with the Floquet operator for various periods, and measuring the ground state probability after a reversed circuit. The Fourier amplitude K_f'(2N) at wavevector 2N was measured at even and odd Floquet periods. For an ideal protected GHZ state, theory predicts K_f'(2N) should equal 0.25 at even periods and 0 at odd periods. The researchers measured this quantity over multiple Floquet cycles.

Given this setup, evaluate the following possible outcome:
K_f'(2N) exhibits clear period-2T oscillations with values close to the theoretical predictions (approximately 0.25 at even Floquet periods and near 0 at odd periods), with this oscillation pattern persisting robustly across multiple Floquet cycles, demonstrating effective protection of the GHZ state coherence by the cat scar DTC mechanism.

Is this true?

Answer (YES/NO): NO